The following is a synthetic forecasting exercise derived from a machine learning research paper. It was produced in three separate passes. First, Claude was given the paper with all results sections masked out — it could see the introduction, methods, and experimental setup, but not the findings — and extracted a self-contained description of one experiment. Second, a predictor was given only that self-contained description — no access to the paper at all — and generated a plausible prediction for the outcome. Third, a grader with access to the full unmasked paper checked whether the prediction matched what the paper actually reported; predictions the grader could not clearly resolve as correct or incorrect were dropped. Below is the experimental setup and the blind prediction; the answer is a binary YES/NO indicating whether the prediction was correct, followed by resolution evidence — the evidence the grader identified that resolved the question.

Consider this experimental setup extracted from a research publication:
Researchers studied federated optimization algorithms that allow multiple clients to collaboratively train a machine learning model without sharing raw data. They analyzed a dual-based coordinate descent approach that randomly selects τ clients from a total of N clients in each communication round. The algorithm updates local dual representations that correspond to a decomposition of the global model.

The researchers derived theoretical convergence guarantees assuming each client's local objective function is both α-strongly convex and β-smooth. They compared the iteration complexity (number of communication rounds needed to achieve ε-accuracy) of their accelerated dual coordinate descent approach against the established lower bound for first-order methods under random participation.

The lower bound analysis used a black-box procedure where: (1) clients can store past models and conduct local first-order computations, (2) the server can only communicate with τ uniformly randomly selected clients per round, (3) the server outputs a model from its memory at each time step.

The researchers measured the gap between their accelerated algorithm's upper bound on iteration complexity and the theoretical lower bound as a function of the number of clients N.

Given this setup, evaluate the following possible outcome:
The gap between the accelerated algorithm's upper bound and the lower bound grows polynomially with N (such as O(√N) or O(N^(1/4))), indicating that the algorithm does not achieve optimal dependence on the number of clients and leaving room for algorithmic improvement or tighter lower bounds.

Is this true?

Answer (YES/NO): YES